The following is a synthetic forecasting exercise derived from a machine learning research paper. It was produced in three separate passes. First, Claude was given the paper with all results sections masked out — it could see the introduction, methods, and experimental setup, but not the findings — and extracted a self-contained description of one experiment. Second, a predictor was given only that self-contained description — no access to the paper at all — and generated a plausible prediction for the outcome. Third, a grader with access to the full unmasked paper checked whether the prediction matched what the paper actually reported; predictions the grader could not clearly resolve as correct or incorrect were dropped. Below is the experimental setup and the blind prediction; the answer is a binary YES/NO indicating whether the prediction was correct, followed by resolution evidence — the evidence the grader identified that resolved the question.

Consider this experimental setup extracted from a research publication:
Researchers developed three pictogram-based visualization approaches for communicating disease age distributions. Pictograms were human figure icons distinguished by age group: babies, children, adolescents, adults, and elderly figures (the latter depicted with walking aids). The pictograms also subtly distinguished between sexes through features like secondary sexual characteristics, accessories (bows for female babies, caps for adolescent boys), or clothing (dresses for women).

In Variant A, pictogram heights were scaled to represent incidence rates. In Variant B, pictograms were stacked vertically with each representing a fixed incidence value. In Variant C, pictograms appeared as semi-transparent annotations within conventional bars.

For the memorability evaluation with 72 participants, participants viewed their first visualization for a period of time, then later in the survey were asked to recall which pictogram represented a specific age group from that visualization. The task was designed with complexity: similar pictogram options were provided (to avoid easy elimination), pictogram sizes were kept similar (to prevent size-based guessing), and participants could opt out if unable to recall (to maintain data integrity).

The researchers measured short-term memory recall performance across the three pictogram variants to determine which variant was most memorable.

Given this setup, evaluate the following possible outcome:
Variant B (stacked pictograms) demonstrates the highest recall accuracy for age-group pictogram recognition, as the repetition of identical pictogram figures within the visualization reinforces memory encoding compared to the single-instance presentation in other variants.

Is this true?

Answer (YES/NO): YES